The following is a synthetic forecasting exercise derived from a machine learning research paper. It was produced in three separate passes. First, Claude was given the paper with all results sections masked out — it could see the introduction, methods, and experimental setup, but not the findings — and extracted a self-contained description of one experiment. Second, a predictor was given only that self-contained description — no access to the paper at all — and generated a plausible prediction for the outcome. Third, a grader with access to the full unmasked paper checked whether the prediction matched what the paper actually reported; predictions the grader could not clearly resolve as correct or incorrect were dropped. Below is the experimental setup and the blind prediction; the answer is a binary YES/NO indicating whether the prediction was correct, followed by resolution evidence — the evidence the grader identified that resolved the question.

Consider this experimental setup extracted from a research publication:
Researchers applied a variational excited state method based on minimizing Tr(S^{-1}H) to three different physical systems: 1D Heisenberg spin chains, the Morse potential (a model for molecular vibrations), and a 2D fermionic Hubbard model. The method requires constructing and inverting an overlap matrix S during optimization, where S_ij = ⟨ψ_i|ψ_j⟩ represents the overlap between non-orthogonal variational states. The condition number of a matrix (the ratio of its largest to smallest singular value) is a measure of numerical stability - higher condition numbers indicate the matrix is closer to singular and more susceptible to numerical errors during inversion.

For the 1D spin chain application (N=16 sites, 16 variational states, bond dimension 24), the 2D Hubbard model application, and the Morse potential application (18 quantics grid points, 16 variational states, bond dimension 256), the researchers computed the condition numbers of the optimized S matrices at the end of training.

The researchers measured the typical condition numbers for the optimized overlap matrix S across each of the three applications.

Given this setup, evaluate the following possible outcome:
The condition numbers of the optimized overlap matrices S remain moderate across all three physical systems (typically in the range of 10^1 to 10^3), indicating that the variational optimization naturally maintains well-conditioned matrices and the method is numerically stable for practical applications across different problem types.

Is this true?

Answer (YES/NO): NO